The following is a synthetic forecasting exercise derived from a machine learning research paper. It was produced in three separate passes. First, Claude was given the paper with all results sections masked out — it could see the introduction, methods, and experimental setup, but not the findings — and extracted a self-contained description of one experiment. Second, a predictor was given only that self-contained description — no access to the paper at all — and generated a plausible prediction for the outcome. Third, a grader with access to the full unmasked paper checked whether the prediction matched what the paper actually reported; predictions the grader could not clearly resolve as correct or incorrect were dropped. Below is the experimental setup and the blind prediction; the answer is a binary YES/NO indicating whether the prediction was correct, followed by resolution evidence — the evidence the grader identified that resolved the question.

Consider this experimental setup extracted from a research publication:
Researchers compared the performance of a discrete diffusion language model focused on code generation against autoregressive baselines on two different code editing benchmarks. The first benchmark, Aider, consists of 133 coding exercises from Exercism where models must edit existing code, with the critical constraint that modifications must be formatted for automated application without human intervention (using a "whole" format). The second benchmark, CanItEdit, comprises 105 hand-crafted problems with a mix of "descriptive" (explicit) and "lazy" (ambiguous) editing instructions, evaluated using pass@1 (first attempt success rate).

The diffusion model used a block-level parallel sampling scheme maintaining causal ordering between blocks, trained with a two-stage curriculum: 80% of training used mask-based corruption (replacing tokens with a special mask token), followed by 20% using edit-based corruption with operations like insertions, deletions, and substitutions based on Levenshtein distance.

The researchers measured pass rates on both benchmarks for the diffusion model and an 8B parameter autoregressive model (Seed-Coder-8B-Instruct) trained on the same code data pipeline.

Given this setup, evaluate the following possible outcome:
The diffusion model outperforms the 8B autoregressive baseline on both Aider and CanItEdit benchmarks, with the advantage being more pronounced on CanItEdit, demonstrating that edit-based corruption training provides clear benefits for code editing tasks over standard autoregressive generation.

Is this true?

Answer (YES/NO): NO